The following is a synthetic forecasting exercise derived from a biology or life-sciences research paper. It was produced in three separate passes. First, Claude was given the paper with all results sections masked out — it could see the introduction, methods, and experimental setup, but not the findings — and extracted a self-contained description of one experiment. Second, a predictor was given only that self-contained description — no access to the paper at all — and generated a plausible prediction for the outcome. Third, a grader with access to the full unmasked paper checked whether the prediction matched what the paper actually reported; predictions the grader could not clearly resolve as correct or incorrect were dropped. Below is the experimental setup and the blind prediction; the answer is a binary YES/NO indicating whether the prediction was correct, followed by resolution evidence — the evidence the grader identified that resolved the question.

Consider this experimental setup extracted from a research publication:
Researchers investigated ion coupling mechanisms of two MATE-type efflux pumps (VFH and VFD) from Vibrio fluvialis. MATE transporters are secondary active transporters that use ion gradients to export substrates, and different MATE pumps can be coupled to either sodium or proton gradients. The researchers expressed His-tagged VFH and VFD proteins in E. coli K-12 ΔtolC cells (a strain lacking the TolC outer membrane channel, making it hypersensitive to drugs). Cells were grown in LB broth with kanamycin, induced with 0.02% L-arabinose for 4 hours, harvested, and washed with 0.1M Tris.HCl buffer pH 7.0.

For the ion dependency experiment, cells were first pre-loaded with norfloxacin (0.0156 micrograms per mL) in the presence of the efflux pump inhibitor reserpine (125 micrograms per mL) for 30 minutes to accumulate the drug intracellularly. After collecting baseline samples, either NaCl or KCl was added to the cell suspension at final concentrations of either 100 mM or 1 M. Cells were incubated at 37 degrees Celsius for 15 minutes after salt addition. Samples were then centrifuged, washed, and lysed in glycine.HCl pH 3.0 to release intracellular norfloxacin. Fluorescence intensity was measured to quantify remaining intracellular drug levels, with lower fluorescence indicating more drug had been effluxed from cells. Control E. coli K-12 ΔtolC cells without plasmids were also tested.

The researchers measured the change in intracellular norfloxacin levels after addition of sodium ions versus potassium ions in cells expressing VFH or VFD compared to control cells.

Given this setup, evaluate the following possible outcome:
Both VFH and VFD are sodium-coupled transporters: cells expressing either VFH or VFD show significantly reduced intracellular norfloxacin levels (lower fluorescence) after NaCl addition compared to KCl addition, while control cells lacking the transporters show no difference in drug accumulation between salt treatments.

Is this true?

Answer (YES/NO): NO